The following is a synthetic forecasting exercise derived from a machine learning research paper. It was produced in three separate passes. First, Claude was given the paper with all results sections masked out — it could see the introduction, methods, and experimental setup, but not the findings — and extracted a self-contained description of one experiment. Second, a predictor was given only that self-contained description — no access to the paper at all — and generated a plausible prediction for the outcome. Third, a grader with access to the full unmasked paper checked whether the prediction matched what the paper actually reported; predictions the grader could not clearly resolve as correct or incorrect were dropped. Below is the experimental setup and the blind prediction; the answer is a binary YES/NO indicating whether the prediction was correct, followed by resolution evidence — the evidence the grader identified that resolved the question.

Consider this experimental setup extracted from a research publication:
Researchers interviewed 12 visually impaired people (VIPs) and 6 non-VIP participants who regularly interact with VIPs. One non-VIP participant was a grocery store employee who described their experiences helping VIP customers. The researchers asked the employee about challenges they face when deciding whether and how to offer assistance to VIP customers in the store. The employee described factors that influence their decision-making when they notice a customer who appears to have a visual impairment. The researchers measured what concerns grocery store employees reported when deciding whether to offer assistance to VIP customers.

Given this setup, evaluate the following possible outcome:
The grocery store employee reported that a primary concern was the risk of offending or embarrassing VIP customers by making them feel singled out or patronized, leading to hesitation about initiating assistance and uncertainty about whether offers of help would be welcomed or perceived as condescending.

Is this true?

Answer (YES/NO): NO